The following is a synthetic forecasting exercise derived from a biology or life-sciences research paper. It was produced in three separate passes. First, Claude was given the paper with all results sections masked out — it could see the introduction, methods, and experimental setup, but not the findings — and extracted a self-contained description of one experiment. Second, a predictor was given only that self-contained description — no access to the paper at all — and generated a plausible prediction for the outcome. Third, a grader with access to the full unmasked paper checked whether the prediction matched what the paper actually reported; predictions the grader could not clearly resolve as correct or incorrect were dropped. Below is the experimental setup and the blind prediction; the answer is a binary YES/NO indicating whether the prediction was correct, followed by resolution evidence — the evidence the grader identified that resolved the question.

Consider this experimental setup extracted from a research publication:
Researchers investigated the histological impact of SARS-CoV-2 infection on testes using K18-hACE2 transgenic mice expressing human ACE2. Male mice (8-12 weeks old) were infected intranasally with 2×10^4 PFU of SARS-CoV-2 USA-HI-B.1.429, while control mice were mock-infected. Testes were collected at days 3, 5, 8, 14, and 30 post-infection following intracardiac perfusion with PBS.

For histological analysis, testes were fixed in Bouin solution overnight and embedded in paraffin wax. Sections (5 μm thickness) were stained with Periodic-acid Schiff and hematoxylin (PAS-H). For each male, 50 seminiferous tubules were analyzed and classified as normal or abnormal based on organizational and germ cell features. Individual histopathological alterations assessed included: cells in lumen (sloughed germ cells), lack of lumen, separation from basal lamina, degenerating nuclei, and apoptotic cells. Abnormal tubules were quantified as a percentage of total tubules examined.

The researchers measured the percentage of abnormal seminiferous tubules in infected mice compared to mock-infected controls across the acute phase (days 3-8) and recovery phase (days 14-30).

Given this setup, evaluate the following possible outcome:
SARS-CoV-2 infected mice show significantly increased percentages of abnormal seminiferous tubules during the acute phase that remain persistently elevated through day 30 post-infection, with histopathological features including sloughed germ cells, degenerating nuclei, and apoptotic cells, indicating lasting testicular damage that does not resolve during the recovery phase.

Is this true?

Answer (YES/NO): NO